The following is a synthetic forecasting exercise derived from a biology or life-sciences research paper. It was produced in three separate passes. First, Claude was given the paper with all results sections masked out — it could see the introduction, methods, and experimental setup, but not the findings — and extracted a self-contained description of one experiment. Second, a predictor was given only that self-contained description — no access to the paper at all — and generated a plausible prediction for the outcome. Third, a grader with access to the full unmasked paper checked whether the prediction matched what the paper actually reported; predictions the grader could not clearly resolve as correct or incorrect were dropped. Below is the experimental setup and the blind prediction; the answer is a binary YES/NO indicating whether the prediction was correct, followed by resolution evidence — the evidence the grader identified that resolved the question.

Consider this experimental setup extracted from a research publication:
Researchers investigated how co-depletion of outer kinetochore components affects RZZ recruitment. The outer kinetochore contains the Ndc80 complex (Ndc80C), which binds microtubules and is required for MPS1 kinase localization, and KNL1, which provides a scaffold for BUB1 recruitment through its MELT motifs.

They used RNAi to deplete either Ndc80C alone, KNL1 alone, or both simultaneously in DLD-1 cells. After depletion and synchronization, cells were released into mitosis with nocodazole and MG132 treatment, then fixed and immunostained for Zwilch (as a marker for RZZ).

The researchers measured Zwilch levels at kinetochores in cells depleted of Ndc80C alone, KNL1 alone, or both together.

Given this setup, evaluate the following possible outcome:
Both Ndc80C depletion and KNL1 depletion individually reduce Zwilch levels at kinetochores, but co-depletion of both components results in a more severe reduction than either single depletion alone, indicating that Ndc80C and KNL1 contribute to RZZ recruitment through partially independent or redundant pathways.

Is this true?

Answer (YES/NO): YES